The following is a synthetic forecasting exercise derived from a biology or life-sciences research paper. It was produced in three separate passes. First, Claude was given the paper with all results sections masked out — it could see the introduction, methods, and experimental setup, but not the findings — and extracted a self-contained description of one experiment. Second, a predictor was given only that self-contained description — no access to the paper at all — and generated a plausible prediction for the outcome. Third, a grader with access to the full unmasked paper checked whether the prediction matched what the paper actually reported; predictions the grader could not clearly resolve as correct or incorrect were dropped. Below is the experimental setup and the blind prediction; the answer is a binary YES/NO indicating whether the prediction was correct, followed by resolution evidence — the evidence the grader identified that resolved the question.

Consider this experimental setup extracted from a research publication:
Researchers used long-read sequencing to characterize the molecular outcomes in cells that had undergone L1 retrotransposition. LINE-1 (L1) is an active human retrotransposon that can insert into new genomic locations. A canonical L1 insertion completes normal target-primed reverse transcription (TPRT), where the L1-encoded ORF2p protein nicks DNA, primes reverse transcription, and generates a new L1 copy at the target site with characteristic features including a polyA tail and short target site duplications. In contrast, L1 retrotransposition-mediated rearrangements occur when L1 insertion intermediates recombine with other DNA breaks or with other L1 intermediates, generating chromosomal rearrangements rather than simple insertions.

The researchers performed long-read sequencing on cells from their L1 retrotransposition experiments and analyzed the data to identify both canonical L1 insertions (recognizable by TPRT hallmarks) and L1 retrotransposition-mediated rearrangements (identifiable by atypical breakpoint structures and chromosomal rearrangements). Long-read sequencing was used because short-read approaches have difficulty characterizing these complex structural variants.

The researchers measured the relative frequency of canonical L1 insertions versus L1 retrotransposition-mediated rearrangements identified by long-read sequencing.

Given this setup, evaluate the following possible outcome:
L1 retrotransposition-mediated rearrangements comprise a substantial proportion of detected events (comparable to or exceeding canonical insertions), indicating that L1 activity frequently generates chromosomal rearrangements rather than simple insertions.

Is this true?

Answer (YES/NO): NO